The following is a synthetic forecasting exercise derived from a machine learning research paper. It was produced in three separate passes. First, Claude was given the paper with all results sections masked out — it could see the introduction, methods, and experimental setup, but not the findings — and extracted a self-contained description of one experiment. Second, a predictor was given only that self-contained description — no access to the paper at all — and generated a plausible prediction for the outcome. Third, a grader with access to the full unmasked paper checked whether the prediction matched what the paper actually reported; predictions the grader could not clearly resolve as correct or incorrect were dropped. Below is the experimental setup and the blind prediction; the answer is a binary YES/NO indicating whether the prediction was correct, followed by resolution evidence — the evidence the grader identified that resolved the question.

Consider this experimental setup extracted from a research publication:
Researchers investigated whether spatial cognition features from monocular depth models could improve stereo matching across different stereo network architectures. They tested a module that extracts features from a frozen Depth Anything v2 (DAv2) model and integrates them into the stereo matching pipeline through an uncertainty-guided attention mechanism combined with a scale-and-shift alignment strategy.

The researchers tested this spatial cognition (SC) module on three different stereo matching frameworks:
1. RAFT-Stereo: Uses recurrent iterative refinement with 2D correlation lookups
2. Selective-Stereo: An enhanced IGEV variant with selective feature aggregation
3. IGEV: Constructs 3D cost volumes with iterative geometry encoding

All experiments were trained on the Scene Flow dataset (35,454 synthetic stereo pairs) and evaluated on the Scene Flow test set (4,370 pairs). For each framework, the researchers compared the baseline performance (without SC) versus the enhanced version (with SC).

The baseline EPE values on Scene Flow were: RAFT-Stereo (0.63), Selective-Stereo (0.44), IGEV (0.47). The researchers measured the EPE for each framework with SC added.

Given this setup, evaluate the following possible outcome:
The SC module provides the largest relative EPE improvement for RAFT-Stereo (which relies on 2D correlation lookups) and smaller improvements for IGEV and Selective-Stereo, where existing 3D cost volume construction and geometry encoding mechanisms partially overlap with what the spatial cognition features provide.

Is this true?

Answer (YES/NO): YES